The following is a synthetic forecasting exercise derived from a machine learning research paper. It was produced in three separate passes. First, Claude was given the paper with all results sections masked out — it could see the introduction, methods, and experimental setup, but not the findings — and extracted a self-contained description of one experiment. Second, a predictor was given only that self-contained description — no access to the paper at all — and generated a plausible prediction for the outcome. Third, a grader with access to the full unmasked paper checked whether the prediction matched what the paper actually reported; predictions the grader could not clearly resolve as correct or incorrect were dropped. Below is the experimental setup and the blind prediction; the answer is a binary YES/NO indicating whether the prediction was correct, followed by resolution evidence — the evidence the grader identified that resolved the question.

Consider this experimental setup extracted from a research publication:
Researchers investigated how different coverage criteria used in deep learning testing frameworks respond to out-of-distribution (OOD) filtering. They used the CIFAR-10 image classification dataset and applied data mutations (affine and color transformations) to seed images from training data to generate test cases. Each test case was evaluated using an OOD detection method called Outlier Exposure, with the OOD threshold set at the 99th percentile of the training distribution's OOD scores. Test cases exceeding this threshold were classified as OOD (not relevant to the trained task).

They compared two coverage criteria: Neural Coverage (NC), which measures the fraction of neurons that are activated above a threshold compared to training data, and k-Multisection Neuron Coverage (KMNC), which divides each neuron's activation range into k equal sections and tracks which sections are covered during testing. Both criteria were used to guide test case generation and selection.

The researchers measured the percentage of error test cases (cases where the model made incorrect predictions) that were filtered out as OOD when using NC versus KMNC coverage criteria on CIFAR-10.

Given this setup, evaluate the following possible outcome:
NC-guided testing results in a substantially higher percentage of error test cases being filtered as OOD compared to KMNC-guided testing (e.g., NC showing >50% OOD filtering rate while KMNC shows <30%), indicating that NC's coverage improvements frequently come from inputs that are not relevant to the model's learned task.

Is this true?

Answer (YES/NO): YES